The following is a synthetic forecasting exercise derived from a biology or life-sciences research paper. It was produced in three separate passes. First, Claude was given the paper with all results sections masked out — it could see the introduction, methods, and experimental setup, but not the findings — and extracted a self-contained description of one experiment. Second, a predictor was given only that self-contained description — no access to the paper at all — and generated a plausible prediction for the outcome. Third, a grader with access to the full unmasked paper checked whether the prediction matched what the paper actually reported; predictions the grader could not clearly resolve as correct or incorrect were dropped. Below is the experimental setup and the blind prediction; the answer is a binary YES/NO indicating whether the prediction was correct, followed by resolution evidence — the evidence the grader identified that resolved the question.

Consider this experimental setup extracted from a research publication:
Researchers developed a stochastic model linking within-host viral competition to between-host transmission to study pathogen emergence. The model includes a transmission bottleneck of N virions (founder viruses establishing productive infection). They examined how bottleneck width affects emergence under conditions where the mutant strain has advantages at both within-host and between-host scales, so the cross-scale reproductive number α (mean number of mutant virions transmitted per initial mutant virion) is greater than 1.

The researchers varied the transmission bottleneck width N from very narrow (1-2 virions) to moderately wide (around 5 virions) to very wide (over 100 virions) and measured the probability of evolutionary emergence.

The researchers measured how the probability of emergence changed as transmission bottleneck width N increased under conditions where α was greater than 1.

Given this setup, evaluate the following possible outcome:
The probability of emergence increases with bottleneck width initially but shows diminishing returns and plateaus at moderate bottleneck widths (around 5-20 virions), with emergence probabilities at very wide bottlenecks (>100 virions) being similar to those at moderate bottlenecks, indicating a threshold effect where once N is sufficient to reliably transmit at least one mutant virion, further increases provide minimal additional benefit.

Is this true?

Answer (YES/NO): NO